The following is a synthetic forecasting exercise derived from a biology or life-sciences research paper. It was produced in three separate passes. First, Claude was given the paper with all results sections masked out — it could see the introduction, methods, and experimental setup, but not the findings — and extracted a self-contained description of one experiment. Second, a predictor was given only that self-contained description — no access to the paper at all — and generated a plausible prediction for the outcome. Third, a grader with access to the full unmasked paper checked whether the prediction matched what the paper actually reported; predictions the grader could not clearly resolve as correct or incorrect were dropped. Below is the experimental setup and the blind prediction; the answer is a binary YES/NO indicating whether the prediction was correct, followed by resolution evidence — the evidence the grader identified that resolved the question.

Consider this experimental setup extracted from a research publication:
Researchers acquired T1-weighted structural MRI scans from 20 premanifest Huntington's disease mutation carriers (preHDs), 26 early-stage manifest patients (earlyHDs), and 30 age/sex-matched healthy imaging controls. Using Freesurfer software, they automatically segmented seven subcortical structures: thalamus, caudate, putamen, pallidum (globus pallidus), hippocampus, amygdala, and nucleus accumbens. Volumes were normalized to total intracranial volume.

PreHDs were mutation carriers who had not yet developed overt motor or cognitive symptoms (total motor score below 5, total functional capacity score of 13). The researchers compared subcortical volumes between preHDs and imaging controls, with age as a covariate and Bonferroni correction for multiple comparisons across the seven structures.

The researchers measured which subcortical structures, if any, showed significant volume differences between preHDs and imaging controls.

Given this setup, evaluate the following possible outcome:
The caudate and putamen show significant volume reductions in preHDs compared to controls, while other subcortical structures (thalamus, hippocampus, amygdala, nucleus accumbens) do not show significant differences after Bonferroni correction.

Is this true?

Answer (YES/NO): NO